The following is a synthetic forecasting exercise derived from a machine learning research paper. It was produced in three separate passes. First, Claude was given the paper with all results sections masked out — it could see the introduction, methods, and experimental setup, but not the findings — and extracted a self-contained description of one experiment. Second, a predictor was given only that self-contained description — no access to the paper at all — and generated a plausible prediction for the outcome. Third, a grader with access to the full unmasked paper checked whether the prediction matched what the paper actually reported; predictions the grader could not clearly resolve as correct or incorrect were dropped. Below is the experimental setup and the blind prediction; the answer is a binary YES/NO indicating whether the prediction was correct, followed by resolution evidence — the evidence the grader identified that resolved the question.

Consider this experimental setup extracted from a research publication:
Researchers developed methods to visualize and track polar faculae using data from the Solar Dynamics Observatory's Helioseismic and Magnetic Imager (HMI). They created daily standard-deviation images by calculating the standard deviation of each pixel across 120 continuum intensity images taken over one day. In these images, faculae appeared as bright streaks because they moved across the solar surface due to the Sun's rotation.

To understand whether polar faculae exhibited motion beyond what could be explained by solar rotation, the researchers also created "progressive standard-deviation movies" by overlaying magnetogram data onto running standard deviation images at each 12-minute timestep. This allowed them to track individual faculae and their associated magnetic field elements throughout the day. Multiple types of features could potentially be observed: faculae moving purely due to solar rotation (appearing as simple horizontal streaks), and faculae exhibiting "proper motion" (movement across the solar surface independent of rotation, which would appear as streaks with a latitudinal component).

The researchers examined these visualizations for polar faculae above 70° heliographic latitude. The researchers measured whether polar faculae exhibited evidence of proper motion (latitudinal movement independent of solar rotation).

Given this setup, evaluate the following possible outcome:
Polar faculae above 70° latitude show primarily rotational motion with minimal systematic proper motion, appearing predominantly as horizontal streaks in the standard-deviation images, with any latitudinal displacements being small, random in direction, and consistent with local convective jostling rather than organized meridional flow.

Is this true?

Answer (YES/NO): NO